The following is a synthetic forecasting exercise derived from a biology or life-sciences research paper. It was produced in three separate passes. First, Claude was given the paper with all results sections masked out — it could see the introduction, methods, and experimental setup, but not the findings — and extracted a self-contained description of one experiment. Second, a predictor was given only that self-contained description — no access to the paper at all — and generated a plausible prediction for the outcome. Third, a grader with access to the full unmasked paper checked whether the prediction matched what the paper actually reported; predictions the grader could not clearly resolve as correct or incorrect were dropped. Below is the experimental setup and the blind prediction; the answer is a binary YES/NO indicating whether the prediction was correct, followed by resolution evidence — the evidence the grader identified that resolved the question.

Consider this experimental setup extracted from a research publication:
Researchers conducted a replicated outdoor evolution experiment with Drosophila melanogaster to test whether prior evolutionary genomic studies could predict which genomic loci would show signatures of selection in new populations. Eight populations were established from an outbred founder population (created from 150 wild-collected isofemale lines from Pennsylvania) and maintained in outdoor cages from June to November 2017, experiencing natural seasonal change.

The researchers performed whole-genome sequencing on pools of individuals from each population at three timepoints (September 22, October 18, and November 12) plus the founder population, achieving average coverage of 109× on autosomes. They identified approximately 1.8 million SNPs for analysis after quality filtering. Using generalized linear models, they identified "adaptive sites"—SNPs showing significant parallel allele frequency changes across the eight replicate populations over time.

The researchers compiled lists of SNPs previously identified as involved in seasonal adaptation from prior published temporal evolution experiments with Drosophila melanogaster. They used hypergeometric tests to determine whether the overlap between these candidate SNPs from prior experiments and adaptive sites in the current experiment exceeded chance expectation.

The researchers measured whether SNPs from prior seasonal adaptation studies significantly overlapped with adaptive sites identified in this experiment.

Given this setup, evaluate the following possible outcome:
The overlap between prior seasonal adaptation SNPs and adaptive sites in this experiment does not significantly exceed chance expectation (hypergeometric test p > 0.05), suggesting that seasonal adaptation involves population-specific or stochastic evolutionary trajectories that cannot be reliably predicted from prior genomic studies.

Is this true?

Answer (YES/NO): YES